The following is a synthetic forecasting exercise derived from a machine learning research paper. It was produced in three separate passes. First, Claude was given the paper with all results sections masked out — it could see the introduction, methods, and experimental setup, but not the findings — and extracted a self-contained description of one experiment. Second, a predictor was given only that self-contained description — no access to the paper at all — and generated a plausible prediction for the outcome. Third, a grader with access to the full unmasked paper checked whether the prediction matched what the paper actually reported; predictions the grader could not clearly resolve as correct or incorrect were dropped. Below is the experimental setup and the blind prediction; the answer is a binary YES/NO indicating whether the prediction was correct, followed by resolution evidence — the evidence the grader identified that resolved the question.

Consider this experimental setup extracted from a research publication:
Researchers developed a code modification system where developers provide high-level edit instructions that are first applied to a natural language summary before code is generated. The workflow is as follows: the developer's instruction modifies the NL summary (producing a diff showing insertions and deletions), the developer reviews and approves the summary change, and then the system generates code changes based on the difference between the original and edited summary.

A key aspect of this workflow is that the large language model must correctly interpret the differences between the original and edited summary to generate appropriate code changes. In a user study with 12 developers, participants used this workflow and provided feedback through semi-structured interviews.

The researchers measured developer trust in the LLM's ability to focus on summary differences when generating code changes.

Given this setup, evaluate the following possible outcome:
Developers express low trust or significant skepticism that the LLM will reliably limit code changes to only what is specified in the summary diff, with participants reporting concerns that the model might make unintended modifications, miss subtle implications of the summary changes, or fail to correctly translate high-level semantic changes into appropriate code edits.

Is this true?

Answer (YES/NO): YES